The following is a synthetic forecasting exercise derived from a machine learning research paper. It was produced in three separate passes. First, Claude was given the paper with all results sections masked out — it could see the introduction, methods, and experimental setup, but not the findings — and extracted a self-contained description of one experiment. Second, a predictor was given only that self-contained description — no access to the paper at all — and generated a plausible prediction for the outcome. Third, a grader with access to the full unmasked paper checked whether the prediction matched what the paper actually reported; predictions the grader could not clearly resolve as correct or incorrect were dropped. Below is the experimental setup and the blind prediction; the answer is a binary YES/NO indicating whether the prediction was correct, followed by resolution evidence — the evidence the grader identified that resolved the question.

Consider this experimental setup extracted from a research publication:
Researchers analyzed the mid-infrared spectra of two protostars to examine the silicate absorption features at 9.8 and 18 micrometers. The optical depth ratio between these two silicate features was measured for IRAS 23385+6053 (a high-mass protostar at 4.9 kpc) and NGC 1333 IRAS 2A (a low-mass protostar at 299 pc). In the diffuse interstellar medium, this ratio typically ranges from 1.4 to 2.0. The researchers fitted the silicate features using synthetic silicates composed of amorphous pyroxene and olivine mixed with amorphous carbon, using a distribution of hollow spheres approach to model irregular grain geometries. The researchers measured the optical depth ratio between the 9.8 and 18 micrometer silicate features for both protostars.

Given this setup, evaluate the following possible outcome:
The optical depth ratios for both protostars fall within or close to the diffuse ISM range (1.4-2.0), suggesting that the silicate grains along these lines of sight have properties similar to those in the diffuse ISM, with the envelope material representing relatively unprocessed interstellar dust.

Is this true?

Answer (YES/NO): NO